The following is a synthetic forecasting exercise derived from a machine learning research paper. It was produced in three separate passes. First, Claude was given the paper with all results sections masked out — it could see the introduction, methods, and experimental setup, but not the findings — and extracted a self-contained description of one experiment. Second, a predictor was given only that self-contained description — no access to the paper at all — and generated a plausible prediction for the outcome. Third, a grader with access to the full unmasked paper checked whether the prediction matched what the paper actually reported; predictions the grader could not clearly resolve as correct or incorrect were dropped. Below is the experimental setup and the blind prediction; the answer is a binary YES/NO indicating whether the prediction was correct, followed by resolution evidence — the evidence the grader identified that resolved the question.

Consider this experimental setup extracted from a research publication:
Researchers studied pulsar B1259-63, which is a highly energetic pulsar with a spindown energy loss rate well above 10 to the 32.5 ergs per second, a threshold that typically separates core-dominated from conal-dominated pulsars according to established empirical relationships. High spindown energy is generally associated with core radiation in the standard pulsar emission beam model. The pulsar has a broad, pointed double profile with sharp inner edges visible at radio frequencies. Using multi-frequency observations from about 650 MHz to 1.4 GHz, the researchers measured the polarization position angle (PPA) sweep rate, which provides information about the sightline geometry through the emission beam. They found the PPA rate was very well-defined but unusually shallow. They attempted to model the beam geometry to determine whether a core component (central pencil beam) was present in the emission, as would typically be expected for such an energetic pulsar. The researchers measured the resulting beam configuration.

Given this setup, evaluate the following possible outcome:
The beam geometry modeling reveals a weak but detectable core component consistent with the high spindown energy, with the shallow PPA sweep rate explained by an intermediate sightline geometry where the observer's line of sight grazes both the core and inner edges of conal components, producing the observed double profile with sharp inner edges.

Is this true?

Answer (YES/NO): NO